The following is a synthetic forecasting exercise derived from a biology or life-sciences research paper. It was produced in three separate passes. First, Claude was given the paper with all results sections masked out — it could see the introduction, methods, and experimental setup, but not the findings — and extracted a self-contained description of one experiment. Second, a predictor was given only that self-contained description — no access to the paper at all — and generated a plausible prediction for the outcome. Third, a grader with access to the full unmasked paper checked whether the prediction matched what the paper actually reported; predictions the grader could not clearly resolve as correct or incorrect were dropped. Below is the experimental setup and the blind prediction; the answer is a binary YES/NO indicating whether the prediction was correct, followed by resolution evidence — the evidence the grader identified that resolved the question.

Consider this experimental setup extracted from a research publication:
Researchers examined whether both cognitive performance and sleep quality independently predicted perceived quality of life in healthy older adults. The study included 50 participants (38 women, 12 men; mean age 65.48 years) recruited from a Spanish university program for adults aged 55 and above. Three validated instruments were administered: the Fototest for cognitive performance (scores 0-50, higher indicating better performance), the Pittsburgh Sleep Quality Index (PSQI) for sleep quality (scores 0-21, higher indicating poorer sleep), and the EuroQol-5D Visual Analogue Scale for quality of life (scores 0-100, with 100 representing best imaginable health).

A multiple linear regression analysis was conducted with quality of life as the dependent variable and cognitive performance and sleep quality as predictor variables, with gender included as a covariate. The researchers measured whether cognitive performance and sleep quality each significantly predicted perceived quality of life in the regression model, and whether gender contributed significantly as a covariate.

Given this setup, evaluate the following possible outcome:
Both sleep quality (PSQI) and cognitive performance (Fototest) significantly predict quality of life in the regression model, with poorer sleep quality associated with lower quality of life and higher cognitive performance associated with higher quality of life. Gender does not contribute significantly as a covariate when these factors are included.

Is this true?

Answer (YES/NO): YES